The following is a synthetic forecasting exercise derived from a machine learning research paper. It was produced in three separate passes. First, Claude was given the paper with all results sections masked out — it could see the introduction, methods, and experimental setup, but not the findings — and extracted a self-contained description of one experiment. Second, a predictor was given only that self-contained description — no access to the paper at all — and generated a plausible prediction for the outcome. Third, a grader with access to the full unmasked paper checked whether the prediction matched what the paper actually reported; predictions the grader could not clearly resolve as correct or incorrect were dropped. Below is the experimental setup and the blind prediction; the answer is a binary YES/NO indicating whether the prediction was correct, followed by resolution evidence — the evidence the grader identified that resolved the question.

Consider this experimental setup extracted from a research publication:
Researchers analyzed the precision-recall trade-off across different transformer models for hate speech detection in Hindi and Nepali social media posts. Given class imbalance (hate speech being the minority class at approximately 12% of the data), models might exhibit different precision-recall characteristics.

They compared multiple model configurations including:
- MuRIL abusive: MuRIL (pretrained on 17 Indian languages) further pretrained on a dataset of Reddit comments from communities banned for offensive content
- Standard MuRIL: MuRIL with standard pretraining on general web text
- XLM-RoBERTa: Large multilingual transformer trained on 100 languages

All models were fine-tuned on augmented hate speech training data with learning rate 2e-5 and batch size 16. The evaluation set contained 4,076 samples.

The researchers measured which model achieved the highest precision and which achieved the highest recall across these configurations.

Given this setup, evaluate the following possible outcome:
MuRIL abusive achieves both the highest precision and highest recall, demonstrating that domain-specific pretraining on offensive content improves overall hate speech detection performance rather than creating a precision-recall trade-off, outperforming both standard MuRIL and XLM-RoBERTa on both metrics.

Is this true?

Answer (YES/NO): NO